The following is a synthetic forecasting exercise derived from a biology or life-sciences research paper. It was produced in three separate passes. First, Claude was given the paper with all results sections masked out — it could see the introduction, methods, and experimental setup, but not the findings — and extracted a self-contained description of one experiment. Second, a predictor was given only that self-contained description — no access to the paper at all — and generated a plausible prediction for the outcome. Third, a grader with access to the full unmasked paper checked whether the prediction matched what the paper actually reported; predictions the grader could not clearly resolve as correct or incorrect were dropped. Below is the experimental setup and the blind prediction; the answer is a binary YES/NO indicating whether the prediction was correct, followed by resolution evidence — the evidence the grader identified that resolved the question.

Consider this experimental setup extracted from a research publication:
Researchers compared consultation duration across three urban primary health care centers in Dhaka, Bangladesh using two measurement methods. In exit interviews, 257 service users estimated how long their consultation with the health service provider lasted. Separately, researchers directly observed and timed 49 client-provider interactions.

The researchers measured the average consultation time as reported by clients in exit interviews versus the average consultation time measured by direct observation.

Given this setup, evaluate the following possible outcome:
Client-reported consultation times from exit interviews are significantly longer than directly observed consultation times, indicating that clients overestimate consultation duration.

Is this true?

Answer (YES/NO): YES